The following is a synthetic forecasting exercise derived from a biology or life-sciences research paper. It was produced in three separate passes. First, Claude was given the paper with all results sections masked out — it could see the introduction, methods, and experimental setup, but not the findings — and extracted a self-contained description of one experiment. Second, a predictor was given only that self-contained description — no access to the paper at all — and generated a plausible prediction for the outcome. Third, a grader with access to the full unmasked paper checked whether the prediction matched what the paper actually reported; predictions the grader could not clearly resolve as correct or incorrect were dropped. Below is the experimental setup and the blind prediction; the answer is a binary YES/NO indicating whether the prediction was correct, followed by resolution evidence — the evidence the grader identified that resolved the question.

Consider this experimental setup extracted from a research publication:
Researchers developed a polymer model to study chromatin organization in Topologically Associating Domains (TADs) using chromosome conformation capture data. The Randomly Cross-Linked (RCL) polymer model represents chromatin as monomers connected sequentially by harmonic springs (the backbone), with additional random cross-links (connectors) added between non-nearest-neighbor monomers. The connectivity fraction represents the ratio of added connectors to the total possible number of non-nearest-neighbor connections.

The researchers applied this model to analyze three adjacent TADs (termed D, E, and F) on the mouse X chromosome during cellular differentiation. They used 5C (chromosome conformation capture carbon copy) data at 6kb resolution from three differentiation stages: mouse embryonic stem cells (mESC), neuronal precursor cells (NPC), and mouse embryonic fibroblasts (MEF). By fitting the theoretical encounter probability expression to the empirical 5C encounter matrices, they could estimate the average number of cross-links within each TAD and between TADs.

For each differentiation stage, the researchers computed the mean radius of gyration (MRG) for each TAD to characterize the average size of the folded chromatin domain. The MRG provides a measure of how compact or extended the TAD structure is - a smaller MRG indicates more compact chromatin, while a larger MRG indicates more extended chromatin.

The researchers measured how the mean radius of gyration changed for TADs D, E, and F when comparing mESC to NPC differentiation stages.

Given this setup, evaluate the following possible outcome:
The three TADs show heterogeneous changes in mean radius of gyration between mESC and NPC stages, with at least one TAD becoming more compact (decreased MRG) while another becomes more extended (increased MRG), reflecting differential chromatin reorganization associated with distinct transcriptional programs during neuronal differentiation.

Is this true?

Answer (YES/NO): NO